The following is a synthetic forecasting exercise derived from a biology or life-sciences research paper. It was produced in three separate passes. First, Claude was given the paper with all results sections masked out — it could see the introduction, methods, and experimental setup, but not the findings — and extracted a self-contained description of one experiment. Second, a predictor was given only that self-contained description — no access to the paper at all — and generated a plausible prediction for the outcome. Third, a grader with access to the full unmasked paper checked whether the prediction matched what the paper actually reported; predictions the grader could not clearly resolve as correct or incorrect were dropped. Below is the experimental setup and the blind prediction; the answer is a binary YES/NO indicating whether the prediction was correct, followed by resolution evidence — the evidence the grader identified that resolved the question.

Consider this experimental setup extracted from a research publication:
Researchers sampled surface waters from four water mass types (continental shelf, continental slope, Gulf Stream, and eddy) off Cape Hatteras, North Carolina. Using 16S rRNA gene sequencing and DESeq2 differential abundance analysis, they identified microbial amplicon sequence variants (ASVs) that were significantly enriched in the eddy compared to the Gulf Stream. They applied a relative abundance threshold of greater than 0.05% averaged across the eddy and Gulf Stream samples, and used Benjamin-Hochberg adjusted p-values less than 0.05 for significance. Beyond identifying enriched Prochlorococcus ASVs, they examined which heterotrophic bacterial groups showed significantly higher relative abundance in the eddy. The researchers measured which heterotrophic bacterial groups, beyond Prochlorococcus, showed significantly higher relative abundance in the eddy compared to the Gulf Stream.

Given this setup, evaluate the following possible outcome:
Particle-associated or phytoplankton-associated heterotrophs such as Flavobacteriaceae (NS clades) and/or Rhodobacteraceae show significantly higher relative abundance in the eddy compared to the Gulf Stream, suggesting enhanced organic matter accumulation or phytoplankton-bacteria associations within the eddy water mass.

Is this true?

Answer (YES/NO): YES